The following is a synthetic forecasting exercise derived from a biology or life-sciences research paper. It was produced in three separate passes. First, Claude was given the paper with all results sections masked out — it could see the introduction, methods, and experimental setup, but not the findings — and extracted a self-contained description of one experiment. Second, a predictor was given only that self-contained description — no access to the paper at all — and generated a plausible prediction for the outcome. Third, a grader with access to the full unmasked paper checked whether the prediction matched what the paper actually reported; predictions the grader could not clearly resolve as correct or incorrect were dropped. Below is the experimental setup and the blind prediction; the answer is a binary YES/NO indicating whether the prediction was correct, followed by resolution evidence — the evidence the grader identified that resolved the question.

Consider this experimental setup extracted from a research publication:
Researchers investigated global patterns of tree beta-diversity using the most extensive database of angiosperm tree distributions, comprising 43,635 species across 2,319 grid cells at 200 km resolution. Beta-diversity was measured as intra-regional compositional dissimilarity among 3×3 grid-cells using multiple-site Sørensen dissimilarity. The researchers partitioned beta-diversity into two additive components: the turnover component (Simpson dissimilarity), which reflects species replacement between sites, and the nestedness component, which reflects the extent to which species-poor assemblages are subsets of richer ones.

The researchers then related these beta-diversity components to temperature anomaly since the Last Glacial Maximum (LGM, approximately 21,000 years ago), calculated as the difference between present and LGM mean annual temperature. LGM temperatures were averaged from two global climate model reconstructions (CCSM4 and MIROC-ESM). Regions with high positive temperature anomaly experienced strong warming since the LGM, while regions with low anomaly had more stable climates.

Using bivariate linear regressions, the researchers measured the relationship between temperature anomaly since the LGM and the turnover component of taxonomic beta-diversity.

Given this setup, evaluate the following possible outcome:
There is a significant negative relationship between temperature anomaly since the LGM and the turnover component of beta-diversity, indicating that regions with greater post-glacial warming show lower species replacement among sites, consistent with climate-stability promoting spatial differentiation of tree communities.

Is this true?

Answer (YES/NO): YES